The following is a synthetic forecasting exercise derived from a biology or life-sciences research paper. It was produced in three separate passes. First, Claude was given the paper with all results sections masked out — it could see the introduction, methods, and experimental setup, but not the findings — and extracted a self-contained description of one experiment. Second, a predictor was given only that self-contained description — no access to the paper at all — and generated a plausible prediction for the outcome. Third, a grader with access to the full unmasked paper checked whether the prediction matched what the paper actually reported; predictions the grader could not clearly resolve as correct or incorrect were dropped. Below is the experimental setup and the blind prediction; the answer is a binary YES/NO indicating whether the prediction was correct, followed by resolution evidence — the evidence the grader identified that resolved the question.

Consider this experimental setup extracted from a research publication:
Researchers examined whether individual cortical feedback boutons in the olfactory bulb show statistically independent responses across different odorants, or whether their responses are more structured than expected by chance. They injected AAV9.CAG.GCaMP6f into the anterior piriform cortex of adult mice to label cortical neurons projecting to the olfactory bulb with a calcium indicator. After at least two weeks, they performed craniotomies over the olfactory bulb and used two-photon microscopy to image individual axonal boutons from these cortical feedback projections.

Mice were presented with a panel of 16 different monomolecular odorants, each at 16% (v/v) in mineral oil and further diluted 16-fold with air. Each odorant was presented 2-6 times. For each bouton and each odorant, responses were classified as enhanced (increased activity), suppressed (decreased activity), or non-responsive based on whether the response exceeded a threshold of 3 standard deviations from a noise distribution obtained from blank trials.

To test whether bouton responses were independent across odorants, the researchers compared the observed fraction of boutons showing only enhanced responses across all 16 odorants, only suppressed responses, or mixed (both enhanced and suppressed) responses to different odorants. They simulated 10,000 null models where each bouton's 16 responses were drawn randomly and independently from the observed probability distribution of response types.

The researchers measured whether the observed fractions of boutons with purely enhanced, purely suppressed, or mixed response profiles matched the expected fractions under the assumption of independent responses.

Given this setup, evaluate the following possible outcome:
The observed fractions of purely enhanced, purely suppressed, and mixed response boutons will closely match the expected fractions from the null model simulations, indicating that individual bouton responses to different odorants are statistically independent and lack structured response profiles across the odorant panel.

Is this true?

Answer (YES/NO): NO